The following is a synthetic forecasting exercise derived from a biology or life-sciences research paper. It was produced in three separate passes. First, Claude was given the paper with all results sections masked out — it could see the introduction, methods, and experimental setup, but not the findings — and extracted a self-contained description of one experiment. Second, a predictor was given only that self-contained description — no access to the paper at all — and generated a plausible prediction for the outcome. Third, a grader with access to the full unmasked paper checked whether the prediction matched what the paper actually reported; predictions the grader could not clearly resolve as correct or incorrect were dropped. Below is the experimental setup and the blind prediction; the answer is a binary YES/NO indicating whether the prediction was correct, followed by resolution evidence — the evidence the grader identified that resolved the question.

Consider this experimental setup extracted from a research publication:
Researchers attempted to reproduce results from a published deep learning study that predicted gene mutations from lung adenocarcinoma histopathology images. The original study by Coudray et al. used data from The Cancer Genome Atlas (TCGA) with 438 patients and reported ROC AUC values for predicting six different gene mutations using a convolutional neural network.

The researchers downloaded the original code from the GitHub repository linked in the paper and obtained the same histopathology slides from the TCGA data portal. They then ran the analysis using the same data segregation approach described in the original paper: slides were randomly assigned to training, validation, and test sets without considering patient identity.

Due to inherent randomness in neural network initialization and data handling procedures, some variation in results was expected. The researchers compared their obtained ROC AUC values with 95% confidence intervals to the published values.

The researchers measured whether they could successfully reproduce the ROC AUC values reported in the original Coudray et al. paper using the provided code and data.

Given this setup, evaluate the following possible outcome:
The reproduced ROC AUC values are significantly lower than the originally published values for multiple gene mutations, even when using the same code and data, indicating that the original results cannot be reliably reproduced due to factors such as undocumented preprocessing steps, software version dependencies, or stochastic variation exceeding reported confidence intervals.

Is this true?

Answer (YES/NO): NO